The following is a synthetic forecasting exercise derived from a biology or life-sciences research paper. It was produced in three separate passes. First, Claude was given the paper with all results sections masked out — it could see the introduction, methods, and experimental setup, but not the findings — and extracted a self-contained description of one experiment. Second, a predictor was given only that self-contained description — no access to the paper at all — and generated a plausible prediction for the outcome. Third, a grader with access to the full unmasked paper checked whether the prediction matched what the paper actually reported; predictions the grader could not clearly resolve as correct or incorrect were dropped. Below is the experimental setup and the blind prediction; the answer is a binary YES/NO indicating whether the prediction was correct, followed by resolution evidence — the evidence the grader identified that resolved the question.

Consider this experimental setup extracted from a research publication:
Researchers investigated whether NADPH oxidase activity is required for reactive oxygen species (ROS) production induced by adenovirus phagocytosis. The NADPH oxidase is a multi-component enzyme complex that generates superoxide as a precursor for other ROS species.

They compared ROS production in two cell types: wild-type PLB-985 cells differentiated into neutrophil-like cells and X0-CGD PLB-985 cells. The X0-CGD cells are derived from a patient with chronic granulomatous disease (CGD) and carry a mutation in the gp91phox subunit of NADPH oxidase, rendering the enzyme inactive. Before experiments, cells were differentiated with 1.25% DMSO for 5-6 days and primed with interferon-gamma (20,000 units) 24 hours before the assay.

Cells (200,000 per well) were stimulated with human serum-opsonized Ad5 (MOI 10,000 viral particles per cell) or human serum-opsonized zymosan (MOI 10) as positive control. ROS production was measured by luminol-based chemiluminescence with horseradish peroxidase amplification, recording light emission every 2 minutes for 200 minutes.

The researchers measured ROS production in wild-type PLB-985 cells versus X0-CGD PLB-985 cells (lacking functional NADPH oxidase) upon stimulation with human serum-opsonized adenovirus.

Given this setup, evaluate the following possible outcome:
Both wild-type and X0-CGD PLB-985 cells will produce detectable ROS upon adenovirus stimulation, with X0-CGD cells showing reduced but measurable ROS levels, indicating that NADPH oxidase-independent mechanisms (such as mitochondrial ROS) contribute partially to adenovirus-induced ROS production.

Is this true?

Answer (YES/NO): NO